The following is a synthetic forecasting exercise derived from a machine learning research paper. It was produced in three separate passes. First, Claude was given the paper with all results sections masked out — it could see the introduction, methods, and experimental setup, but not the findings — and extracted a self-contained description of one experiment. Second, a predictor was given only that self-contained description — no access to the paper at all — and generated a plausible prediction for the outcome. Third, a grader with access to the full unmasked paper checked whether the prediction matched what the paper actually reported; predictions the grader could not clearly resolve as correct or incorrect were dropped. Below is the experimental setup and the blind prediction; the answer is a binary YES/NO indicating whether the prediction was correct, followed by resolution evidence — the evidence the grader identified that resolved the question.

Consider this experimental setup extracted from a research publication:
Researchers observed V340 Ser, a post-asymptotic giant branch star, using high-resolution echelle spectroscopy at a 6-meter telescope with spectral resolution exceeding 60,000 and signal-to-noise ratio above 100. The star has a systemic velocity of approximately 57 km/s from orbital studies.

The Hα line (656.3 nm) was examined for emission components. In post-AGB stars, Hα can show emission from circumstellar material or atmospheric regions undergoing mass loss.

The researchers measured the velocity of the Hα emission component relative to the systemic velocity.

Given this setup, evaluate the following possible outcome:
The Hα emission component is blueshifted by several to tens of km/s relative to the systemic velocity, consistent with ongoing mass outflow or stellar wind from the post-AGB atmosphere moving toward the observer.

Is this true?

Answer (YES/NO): NO